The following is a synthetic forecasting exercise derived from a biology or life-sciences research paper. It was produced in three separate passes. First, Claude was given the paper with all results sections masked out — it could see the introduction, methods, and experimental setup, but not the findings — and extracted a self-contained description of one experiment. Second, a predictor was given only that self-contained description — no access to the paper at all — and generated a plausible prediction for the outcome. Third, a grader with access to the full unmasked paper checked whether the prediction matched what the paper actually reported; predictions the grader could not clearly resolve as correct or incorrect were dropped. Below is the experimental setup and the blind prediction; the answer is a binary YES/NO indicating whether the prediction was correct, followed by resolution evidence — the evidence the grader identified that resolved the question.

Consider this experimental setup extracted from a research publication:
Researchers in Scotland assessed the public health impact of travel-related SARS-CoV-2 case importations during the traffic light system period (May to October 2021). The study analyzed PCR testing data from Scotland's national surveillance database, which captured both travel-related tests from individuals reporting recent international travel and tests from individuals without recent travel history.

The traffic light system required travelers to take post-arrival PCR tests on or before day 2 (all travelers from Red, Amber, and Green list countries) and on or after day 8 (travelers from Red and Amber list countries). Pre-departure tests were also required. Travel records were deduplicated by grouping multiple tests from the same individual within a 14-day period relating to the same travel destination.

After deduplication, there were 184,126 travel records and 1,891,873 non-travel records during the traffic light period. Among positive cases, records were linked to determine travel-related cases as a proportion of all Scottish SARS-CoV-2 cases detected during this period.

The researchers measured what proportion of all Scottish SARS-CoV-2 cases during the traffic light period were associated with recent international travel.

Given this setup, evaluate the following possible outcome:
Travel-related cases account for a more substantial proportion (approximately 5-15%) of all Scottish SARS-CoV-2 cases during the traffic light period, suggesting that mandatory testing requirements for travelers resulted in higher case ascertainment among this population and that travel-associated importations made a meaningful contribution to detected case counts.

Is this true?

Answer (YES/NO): NO